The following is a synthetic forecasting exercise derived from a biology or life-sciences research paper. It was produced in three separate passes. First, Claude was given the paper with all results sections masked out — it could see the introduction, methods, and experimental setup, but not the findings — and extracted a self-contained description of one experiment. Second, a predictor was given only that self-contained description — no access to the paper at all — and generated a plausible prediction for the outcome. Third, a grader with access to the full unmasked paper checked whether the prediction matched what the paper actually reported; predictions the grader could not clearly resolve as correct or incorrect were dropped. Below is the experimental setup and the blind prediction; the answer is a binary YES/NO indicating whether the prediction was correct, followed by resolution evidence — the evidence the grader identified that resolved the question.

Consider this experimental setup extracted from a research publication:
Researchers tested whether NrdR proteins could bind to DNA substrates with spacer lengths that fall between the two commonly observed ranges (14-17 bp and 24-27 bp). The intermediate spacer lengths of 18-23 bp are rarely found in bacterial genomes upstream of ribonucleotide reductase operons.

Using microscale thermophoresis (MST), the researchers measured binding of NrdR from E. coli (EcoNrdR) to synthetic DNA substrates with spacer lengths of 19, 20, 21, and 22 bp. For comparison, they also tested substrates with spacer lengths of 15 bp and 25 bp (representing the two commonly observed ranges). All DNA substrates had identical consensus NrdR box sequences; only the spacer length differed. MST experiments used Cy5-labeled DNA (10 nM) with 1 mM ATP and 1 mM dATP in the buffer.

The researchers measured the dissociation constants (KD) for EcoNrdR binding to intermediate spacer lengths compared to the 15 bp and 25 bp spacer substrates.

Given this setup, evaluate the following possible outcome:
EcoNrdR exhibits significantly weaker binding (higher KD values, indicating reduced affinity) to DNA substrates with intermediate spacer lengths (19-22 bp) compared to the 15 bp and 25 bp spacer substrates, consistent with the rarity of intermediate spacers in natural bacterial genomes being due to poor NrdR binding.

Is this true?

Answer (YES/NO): YES